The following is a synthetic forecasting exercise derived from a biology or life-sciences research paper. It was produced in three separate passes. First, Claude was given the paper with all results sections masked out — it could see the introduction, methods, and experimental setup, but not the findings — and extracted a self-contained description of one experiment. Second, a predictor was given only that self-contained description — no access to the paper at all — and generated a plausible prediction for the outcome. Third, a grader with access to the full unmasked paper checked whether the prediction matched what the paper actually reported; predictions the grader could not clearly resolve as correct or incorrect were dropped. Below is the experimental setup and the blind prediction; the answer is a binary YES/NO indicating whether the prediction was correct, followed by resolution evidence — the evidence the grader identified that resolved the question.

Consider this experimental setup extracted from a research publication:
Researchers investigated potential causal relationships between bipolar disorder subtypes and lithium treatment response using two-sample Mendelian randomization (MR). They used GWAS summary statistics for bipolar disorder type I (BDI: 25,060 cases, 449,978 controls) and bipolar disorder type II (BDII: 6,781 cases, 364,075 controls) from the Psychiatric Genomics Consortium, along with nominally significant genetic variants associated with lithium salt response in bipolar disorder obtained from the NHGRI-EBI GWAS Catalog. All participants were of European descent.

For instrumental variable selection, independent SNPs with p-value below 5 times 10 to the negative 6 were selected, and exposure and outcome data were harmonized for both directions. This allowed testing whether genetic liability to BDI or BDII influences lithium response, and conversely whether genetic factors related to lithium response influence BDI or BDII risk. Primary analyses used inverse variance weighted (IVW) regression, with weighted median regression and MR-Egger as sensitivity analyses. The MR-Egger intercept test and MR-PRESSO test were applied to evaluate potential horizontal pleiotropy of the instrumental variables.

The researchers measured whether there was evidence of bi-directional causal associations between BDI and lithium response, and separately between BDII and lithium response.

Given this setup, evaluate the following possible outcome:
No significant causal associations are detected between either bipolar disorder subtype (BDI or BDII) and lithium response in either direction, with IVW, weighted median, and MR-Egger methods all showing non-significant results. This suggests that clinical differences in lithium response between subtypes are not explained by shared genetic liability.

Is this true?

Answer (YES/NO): NO